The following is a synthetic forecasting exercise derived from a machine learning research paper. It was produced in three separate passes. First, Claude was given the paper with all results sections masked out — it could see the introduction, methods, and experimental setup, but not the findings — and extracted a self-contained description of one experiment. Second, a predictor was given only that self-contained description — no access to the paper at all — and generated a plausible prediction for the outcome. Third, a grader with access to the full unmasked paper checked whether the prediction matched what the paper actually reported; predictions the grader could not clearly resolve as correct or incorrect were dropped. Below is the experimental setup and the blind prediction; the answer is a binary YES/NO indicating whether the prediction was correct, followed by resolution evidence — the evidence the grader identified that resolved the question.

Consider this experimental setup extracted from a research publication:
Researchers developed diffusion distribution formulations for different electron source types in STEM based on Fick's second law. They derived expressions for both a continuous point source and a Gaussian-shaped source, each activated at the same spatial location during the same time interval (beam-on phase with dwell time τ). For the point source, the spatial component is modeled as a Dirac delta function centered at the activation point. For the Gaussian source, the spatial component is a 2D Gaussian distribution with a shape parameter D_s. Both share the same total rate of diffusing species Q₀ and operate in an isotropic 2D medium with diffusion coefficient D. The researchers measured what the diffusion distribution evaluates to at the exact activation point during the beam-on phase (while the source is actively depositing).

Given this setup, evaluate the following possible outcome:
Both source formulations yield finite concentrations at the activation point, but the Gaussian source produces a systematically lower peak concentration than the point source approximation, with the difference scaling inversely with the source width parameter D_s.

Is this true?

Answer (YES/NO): NO